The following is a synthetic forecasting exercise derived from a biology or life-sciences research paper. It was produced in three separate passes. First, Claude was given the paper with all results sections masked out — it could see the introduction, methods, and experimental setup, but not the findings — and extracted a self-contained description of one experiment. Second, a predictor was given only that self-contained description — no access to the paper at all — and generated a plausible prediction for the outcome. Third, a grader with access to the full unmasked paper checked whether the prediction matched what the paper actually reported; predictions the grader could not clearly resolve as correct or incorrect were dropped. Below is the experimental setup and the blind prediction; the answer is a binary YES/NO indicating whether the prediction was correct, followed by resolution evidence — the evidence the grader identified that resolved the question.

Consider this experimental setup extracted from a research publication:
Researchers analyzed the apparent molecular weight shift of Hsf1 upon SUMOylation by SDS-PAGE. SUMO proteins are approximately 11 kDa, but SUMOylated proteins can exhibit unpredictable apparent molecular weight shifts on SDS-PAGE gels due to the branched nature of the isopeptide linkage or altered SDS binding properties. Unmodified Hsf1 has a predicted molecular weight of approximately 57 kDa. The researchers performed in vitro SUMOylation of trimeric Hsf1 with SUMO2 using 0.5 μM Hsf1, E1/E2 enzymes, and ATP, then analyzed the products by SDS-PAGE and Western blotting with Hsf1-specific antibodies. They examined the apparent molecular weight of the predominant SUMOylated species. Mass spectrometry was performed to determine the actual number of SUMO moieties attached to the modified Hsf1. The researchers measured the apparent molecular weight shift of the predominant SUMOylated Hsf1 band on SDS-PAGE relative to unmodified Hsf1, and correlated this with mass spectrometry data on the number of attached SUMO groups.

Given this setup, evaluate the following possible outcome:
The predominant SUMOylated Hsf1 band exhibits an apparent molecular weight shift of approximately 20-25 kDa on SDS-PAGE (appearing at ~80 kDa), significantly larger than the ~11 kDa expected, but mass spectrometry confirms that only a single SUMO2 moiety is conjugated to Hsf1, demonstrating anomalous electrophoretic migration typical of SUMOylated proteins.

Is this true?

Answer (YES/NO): NO